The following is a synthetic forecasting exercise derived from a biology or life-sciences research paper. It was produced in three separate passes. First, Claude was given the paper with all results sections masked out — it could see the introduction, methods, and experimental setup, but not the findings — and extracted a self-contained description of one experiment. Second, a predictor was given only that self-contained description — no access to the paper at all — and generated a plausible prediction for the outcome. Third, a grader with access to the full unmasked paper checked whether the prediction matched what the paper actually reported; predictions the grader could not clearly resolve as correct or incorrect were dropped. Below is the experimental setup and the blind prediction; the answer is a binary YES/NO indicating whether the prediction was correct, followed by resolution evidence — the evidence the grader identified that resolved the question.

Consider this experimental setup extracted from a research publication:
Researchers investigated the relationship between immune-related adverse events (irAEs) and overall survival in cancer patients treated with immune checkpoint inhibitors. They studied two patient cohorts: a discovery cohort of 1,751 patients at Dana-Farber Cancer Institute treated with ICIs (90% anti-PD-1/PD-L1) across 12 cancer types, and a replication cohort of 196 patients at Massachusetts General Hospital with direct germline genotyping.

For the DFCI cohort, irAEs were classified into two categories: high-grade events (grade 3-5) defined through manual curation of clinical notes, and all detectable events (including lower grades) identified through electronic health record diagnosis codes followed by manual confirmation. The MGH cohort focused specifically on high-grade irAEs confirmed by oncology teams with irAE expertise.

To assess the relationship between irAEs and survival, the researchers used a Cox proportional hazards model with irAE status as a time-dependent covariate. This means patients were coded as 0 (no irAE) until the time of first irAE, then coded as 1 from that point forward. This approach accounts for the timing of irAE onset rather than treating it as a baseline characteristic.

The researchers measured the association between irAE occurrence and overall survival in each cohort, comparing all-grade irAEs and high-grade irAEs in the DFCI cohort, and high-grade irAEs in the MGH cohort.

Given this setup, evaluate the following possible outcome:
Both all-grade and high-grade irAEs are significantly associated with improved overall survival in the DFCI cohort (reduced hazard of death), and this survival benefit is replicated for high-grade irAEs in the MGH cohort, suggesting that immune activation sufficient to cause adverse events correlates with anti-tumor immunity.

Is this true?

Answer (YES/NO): NO